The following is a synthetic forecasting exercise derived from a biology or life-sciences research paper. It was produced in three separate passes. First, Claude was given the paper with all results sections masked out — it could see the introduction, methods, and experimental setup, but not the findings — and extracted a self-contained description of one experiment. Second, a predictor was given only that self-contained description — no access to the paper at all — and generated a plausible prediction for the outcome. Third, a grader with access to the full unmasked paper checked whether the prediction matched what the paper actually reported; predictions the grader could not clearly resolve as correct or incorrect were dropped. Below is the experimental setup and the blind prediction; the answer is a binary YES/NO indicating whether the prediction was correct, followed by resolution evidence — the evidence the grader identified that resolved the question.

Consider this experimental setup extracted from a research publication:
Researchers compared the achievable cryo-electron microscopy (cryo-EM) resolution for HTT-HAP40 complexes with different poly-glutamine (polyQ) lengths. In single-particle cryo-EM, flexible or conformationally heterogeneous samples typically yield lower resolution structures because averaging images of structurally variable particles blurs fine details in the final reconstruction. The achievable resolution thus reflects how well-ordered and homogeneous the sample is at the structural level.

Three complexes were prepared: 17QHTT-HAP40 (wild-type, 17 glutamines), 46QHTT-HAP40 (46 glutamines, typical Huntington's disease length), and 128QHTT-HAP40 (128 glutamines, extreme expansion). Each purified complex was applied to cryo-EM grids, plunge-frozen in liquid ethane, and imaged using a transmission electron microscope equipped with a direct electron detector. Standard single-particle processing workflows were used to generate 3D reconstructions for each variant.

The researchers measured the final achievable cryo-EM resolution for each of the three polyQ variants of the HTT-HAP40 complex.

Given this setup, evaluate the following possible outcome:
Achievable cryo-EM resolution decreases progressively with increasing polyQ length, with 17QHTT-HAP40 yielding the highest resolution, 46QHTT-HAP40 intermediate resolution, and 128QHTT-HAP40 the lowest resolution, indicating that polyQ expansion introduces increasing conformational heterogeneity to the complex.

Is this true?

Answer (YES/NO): NO